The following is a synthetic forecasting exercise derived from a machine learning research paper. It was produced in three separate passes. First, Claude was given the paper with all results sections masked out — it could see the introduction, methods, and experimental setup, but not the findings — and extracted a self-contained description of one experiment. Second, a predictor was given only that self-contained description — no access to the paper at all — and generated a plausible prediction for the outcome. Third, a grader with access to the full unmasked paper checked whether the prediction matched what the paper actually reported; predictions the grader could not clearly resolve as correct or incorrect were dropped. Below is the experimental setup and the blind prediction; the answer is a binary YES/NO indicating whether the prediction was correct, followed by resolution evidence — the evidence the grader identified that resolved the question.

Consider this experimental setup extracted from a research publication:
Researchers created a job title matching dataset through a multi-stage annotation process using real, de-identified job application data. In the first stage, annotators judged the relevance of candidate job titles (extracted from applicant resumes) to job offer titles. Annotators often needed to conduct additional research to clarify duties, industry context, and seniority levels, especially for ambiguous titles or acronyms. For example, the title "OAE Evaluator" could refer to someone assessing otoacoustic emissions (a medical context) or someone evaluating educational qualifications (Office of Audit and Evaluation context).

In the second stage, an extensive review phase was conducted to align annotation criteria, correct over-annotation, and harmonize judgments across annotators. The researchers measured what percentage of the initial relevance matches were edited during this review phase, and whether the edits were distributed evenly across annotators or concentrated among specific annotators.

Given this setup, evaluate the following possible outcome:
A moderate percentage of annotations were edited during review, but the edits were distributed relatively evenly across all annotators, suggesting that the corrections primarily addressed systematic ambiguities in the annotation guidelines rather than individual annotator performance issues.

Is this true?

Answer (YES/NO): NO